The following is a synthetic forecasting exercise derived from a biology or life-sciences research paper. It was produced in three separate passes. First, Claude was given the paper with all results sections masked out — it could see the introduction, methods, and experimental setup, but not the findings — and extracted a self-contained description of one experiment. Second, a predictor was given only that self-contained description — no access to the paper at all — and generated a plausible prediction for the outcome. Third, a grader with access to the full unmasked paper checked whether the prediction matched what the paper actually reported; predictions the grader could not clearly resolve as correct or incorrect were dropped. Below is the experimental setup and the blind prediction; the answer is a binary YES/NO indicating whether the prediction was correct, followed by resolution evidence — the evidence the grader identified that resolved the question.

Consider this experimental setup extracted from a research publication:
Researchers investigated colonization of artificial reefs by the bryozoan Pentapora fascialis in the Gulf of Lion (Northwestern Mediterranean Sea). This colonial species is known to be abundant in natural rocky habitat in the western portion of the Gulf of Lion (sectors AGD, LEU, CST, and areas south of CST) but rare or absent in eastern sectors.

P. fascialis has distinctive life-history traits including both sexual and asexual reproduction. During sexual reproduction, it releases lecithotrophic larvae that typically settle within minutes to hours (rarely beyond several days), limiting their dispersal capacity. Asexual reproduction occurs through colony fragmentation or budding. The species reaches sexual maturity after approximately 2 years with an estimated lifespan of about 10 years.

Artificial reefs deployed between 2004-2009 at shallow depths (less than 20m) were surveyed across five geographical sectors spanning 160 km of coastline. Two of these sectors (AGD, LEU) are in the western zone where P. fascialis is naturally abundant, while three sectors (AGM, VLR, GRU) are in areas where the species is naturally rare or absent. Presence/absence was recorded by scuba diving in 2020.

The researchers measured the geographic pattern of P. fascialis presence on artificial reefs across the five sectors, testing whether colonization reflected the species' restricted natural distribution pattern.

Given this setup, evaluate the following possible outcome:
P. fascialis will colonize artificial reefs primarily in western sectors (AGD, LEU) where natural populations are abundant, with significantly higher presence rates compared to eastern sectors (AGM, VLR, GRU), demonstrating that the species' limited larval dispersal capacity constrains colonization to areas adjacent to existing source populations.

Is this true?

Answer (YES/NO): YES